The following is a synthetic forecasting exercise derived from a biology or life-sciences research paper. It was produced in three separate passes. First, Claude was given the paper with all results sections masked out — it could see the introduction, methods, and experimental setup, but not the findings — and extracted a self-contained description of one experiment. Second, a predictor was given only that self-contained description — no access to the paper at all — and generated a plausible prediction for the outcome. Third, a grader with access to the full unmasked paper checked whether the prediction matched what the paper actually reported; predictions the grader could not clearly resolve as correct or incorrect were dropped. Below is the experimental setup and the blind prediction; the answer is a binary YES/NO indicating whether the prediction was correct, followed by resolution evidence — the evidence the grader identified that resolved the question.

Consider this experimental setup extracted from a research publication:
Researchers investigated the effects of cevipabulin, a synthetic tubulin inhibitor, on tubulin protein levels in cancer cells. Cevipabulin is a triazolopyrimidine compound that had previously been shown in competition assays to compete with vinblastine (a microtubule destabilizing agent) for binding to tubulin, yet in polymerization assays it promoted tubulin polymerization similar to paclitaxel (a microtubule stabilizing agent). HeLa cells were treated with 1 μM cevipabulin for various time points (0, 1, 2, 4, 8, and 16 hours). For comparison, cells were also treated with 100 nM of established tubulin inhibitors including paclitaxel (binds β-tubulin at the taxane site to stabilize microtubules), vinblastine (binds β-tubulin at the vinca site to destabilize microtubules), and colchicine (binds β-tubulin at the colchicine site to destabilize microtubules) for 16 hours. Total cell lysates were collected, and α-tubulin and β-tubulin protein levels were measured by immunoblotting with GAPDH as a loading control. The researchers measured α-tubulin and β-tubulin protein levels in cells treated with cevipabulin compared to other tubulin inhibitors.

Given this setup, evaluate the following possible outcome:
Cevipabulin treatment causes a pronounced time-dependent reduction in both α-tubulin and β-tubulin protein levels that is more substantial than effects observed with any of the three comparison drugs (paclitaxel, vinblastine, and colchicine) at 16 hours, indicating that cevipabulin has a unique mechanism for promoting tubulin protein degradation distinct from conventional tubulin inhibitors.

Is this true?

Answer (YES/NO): YES